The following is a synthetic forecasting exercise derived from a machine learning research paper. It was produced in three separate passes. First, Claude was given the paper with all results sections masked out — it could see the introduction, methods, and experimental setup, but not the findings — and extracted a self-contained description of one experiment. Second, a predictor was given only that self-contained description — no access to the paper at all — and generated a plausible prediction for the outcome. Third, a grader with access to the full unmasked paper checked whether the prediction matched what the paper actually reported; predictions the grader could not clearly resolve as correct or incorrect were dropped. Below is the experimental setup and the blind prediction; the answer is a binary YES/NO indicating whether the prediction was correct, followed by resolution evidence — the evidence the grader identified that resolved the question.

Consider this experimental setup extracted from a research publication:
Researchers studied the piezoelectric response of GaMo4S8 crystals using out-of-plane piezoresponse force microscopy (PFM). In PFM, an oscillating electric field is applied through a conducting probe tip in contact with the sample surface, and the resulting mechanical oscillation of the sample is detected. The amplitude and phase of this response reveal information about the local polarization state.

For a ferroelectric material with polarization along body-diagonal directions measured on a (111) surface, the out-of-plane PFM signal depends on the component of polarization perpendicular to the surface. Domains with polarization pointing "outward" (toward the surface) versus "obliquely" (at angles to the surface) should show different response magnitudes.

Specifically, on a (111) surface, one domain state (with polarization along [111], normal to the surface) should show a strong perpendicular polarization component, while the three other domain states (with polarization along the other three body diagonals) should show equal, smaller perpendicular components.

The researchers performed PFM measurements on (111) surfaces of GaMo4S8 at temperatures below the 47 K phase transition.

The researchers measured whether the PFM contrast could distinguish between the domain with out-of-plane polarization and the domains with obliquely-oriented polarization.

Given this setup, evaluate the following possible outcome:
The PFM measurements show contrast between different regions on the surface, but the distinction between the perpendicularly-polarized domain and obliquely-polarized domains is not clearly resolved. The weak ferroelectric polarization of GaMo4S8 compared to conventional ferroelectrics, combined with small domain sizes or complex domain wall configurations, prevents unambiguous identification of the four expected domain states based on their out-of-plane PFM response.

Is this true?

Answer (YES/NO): NO